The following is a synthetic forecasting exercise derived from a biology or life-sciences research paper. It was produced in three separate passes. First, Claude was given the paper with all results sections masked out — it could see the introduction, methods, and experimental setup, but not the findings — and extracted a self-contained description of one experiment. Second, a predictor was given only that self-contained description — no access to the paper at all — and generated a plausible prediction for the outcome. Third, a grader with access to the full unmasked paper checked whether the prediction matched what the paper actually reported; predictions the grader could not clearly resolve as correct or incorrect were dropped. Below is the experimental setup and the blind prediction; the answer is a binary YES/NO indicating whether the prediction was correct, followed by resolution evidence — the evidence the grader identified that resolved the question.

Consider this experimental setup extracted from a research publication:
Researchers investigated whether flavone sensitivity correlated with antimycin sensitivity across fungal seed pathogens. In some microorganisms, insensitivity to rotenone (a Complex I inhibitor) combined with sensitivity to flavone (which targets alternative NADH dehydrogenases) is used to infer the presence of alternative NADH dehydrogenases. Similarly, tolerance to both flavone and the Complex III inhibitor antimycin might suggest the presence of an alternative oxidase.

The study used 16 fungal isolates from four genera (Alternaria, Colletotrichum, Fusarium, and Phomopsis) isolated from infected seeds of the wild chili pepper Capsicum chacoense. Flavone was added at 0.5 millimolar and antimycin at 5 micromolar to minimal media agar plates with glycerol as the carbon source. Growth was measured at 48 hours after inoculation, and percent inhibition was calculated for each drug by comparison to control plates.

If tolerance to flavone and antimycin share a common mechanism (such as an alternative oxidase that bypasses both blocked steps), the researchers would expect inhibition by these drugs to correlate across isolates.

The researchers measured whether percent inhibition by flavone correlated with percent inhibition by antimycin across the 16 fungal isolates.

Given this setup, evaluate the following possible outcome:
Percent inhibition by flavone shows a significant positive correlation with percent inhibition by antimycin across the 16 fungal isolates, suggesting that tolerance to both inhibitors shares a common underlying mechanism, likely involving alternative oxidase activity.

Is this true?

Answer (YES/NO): NO